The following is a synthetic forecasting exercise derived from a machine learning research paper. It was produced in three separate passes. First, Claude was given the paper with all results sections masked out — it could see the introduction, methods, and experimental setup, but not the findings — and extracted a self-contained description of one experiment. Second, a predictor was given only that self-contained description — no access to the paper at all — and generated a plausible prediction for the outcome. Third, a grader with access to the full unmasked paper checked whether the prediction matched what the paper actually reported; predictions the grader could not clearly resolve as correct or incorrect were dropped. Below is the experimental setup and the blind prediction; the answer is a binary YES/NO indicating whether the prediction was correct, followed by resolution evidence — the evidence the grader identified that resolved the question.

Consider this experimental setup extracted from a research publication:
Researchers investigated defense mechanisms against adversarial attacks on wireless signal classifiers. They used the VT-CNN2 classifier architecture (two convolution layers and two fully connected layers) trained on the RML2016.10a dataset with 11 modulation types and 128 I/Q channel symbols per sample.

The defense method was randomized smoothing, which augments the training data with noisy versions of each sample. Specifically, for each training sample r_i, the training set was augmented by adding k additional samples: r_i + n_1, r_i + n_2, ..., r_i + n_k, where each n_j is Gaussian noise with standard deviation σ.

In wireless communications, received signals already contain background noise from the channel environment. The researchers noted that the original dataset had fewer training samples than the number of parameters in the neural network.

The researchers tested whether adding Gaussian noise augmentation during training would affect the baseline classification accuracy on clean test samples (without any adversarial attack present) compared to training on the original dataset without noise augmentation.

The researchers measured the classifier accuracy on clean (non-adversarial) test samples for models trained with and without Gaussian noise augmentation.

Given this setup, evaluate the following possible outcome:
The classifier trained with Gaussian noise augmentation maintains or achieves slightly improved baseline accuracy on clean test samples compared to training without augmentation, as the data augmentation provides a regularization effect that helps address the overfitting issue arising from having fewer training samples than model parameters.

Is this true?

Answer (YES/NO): YES